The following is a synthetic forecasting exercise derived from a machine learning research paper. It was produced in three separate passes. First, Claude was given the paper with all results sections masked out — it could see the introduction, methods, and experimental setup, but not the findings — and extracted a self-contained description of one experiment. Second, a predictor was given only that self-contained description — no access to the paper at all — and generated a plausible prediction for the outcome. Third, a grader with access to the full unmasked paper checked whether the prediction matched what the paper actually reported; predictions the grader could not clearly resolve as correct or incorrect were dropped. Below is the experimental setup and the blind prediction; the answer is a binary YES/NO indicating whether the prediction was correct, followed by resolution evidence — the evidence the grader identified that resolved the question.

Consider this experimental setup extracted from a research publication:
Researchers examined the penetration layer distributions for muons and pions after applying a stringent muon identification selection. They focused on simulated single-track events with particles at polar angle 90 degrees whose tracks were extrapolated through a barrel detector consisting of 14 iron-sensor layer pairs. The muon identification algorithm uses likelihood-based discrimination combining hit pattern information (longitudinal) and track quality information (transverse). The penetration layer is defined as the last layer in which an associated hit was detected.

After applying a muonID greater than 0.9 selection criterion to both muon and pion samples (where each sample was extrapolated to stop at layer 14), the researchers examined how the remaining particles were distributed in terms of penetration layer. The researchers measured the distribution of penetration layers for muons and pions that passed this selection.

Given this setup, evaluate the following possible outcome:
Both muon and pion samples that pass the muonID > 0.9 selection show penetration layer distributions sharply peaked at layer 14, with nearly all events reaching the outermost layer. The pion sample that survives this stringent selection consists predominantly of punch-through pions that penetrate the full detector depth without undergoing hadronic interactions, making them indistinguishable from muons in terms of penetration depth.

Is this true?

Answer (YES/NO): NO